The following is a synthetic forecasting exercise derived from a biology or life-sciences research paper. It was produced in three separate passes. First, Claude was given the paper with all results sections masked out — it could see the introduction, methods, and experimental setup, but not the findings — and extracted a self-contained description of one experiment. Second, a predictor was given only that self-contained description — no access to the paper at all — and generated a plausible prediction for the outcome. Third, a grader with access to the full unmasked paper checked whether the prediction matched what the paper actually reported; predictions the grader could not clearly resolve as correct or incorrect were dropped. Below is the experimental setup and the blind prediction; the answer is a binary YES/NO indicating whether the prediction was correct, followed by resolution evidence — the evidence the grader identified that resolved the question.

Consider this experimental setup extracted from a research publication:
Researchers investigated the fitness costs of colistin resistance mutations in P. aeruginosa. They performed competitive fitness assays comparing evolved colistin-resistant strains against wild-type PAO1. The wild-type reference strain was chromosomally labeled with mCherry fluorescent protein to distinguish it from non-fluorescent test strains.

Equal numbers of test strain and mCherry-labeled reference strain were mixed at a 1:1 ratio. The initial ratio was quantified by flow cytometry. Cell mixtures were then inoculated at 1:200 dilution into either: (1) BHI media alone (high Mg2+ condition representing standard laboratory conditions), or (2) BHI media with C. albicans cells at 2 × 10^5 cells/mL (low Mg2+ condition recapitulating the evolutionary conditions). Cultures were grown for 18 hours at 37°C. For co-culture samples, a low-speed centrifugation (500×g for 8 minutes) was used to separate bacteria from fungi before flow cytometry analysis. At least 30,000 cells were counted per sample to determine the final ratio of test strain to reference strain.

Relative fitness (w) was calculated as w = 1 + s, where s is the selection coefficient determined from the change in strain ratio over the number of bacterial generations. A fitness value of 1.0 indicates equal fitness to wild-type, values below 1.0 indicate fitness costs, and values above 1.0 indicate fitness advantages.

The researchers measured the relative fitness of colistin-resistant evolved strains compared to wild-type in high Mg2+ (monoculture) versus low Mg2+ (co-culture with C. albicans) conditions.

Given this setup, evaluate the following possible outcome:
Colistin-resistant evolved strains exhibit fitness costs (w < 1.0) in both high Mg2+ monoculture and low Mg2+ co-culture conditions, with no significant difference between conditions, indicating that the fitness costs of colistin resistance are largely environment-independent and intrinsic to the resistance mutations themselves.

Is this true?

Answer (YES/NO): NO